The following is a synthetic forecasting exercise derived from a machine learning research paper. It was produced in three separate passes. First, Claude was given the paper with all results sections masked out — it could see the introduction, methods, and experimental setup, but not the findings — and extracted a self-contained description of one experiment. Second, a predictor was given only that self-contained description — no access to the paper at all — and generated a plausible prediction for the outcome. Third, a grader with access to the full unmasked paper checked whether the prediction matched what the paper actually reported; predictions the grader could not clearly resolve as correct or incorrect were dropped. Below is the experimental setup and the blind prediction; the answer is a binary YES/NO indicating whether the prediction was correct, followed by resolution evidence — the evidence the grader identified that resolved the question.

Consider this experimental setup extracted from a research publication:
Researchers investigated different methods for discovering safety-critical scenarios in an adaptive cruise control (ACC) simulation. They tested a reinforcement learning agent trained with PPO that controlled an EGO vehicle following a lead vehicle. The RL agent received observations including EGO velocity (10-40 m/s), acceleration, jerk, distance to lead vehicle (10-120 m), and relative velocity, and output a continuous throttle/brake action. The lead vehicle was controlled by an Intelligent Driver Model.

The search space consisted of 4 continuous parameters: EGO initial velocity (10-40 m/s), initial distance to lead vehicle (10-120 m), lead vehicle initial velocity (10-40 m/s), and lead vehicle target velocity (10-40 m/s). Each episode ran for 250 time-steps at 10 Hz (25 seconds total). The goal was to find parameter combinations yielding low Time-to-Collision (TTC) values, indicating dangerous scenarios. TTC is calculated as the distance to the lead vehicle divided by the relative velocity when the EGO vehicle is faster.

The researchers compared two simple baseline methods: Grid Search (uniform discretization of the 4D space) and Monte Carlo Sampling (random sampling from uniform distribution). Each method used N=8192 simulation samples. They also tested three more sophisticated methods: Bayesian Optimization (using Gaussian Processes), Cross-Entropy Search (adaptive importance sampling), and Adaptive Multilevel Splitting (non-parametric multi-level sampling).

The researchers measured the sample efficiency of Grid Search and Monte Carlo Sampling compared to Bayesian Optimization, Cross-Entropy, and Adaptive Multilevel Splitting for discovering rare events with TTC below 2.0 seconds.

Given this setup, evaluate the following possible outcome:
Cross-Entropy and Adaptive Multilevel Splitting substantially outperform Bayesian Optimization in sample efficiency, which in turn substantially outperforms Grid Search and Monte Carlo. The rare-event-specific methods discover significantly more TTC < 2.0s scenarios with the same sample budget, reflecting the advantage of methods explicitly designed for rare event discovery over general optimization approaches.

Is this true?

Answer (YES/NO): NO